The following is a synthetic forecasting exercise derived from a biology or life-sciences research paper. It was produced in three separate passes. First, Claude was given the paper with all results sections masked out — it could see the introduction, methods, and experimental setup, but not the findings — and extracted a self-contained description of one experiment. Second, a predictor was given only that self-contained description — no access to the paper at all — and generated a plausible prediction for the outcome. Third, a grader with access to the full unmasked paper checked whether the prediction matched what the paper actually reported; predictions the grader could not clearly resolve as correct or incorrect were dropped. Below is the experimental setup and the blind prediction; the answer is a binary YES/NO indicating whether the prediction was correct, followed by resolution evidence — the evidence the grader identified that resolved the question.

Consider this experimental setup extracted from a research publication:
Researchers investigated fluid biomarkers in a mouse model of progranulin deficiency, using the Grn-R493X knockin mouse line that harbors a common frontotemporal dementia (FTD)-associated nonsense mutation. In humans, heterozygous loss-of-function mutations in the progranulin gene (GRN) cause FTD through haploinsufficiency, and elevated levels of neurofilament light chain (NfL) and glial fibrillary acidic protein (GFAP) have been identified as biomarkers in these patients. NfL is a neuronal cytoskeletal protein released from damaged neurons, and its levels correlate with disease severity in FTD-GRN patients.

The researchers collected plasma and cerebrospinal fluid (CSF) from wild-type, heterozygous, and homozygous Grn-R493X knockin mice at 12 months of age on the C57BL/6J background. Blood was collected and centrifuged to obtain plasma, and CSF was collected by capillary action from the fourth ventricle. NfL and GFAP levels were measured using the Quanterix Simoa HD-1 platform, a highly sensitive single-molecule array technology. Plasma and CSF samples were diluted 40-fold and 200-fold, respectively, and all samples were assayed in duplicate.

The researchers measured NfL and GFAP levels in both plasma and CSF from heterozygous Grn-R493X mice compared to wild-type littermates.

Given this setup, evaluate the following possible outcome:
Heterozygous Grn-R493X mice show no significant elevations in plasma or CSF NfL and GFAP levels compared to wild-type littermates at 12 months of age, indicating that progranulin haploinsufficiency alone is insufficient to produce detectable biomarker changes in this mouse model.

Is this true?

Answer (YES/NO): YES